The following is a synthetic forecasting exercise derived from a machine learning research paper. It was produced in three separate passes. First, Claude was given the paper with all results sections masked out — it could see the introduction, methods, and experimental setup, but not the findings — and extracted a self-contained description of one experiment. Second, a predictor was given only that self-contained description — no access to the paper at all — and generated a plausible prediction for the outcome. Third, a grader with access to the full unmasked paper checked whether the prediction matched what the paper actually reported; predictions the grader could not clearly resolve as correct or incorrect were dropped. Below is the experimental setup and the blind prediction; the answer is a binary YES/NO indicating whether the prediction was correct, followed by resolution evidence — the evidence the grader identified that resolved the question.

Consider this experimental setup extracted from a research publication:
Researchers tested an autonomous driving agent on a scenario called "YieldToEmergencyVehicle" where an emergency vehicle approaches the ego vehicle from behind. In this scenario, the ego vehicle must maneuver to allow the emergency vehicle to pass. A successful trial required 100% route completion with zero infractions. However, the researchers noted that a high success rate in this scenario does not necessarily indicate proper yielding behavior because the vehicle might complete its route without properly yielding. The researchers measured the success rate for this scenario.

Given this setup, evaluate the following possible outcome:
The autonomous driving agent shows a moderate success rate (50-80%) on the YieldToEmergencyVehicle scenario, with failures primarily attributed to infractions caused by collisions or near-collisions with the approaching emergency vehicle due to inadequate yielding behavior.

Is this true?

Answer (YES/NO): NO